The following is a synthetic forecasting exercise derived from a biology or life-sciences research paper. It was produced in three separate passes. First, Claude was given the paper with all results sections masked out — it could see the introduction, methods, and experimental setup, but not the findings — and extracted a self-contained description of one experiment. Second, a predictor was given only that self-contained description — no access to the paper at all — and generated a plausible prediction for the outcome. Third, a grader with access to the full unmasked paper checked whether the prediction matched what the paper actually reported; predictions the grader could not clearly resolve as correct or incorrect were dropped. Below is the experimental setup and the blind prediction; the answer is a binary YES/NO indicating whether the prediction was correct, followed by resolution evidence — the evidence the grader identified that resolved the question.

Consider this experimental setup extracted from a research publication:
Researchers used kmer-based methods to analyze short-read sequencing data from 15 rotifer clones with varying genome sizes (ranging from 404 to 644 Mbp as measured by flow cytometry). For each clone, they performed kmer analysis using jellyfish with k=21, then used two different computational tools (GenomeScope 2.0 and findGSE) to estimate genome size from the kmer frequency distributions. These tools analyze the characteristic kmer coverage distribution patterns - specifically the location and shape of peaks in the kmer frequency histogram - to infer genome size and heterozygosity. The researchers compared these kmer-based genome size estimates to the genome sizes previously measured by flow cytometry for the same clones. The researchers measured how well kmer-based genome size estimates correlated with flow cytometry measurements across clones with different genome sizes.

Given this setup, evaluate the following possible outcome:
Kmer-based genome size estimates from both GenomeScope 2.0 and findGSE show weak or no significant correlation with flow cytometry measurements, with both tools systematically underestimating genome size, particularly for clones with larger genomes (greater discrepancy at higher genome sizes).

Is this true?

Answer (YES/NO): NO